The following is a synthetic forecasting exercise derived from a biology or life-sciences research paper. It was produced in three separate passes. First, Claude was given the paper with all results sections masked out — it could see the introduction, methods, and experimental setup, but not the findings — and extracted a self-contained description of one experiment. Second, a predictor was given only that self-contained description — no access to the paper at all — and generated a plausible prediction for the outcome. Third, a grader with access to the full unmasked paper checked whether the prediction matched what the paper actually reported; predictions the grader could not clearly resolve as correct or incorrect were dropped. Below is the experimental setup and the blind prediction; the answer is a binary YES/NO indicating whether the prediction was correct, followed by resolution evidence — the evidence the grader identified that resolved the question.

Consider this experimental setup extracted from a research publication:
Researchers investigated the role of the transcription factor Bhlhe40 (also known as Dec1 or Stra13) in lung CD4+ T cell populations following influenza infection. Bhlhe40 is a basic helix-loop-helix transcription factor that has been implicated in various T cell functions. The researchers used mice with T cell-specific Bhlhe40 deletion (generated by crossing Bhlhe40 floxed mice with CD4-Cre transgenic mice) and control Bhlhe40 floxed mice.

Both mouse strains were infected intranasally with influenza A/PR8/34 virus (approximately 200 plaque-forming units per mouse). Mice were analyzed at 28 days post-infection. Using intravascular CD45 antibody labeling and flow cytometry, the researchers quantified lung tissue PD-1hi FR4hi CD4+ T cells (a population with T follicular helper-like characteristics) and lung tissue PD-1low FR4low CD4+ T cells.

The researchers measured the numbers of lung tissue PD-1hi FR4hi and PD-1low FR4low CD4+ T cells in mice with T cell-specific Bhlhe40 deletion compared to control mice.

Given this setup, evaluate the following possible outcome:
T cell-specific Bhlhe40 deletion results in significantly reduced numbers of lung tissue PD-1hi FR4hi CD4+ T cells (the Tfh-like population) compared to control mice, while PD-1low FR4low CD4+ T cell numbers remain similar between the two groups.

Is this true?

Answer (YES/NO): NO